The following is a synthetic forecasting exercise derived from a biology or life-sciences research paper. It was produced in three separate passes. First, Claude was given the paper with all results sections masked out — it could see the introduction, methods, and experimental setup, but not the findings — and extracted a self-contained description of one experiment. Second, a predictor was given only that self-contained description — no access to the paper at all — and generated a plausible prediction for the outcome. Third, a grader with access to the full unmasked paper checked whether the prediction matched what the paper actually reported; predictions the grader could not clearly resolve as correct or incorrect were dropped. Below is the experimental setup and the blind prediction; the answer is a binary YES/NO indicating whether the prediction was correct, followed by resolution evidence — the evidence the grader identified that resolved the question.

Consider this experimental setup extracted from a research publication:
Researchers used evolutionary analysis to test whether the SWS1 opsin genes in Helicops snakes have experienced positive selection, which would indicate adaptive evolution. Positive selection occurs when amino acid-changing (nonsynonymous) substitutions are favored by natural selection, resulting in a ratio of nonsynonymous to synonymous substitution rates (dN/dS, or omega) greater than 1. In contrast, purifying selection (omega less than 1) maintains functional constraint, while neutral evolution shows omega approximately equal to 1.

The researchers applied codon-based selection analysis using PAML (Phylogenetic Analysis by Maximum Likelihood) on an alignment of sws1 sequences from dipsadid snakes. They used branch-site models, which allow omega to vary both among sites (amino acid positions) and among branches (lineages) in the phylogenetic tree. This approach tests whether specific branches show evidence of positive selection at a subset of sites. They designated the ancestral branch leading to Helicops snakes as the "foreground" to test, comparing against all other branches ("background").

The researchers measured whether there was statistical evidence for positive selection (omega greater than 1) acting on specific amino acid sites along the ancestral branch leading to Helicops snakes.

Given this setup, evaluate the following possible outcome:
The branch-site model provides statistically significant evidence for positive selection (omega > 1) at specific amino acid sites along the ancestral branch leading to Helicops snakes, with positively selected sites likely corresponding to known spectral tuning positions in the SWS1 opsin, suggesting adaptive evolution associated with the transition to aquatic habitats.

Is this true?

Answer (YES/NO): NO